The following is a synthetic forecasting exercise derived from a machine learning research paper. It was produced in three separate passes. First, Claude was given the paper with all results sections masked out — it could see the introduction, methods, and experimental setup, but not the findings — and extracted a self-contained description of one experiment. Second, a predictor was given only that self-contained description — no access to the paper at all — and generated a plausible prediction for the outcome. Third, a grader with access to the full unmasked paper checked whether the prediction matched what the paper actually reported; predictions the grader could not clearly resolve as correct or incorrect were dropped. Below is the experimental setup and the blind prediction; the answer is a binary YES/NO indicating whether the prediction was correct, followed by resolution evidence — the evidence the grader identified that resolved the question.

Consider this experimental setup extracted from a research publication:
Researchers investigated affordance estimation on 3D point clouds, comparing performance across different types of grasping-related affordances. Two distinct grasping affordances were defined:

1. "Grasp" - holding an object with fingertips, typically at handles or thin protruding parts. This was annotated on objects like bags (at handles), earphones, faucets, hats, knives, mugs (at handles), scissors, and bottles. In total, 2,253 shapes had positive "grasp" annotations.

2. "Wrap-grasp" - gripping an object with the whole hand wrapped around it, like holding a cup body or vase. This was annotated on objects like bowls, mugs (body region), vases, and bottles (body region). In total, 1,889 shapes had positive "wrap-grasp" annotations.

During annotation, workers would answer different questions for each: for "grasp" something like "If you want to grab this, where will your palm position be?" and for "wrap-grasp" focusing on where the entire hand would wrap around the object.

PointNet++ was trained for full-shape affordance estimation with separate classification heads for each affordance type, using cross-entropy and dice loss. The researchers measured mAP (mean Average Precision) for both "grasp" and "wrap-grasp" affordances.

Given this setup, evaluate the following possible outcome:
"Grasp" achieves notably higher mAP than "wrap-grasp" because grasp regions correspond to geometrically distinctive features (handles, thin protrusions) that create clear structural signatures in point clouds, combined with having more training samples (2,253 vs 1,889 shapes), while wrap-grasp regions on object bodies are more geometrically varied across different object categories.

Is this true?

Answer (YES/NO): YES